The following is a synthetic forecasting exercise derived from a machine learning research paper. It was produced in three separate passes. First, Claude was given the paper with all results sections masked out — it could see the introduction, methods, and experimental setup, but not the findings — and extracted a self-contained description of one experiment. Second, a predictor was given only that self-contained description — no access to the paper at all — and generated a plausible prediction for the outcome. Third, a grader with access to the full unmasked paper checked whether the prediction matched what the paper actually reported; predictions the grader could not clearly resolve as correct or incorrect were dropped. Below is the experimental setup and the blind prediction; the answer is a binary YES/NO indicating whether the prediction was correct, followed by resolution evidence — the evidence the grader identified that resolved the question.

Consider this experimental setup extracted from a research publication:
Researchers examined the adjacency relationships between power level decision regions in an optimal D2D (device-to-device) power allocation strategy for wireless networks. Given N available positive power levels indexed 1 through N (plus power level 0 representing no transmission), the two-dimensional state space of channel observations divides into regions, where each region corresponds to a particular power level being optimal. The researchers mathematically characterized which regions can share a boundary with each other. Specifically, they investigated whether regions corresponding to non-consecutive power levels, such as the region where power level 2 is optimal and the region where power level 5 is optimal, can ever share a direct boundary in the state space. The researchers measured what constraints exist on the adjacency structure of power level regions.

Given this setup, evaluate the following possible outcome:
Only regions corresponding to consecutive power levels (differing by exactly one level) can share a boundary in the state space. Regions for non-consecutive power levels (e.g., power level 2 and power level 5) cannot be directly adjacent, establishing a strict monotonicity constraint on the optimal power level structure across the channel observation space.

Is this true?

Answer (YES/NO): NO